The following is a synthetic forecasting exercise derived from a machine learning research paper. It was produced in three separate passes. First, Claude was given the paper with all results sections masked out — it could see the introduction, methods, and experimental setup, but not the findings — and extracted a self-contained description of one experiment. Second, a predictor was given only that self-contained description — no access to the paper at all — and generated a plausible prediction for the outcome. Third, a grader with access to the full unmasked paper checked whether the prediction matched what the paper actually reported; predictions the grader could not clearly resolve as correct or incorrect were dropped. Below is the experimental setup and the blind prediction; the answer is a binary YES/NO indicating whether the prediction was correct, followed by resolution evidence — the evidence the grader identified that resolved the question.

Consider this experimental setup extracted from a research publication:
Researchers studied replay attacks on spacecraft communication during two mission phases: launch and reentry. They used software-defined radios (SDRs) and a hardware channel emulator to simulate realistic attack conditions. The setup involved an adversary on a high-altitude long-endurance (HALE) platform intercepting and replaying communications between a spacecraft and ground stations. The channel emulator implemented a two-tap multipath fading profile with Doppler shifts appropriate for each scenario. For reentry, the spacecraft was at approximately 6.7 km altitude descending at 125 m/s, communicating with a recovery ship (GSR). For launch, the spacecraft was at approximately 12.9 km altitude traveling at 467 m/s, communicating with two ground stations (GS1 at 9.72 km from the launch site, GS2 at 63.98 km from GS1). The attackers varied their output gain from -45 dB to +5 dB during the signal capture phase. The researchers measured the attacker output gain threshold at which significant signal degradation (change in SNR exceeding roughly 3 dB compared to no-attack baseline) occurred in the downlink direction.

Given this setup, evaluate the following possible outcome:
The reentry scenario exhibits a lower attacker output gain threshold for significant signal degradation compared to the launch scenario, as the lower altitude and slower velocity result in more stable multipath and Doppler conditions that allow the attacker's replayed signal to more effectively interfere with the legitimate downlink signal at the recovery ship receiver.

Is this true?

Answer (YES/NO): NO